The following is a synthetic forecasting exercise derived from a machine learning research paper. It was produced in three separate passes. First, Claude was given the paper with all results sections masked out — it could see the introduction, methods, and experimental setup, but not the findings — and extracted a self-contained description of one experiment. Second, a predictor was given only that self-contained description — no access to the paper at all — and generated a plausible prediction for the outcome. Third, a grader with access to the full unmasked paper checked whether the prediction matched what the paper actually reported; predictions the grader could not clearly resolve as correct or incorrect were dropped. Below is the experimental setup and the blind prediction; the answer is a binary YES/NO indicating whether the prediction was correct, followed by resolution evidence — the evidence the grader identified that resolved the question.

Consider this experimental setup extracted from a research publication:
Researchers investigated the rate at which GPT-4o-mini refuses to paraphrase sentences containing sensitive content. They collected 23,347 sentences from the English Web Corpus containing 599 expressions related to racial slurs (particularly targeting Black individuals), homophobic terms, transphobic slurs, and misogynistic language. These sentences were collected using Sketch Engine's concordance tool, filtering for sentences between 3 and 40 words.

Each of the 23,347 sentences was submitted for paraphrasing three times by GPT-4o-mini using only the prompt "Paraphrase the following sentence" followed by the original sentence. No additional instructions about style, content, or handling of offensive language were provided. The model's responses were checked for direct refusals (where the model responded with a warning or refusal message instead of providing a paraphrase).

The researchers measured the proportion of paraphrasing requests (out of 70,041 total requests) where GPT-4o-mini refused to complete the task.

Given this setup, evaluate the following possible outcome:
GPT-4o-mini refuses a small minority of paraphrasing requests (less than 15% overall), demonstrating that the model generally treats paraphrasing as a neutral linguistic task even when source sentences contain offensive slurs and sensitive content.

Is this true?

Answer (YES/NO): YES